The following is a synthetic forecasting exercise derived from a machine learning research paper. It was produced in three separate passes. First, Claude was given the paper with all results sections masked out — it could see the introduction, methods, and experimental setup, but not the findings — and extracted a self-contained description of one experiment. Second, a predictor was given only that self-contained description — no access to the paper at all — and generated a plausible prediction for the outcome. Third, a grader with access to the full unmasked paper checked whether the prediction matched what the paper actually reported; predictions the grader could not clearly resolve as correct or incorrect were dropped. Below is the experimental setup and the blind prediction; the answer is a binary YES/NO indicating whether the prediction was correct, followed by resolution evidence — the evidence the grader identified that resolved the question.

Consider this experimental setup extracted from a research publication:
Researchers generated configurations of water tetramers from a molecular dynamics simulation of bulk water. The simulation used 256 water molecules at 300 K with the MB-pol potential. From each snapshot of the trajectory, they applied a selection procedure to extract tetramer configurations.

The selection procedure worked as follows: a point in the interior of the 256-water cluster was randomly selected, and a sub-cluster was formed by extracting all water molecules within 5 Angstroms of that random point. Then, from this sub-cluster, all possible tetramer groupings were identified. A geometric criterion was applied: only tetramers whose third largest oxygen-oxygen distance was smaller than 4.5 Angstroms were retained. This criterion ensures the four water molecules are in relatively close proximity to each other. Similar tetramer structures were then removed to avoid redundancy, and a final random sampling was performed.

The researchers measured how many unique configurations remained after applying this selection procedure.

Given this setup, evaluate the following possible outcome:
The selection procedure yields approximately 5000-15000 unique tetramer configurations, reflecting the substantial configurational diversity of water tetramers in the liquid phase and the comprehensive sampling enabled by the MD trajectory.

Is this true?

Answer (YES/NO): NO